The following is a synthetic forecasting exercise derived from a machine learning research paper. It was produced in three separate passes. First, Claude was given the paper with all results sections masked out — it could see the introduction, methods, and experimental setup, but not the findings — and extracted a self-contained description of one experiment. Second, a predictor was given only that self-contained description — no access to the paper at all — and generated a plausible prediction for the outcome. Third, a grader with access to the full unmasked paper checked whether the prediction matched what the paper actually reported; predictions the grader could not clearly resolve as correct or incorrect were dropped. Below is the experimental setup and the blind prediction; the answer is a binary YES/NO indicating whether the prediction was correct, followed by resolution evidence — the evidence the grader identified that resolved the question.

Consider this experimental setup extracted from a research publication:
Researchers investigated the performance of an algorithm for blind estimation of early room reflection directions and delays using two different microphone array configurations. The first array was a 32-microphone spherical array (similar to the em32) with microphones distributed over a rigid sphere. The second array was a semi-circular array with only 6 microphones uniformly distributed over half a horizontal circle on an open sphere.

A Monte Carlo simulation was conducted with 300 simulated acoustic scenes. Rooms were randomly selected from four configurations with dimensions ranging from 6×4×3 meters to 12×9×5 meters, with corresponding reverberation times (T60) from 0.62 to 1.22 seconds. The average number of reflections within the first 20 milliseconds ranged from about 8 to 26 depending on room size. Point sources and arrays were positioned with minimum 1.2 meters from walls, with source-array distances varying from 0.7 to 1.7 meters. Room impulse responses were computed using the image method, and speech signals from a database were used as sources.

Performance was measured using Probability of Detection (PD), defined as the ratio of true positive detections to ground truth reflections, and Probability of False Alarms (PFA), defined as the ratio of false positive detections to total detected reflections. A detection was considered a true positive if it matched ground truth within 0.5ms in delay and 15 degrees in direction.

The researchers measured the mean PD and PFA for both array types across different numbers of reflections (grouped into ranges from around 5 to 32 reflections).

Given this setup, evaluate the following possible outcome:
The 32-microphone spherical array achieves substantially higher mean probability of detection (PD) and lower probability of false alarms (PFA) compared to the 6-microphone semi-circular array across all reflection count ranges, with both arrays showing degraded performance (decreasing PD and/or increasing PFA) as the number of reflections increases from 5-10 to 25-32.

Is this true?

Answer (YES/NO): YES